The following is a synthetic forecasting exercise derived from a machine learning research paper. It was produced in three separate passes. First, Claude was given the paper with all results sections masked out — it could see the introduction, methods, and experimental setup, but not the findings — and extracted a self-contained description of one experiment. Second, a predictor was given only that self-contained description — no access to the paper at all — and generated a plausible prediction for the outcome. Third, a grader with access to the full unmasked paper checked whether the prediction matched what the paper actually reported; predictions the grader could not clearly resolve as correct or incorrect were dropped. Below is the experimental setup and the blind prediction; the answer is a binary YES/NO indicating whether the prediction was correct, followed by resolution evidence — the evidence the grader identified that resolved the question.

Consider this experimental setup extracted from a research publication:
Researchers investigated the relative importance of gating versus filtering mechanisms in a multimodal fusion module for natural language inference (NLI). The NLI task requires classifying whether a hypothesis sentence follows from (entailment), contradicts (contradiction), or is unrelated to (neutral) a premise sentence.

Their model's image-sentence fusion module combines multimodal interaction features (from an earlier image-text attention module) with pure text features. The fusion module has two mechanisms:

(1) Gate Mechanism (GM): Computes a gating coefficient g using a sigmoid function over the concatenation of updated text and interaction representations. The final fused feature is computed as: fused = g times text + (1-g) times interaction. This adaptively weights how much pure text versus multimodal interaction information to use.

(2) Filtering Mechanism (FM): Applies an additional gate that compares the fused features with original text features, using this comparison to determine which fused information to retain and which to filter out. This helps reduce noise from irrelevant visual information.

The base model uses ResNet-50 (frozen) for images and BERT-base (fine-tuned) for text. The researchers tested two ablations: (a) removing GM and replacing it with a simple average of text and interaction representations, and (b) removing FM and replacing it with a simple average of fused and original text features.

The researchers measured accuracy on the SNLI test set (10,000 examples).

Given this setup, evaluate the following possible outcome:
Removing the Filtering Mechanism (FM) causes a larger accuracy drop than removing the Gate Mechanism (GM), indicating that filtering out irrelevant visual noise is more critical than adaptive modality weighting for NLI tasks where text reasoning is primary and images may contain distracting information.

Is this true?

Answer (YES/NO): NO